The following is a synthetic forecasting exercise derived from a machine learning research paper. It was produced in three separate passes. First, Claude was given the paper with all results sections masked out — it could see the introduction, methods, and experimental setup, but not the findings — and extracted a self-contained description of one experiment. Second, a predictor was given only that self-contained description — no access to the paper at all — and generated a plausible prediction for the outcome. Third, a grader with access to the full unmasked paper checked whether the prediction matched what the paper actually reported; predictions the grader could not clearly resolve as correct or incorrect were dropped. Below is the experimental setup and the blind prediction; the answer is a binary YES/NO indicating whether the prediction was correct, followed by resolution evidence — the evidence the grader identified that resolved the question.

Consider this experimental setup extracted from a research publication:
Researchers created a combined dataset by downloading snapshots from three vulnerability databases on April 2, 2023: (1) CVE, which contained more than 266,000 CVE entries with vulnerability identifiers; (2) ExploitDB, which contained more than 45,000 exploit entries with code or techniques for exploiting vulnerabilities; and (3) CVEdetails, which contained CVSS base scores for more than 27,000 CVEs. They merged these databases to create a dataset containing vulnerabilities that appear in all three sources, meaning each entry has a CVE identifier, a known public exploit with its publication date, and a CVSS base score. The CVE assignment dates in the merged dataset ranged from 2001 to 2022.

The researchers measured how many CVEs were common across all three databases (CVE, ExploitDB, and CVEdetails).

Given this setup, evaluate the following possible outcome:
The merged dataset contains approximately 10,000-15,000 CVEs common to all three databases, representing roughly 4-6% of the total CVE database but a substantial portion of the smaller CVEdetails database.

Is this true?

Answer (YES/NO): NO